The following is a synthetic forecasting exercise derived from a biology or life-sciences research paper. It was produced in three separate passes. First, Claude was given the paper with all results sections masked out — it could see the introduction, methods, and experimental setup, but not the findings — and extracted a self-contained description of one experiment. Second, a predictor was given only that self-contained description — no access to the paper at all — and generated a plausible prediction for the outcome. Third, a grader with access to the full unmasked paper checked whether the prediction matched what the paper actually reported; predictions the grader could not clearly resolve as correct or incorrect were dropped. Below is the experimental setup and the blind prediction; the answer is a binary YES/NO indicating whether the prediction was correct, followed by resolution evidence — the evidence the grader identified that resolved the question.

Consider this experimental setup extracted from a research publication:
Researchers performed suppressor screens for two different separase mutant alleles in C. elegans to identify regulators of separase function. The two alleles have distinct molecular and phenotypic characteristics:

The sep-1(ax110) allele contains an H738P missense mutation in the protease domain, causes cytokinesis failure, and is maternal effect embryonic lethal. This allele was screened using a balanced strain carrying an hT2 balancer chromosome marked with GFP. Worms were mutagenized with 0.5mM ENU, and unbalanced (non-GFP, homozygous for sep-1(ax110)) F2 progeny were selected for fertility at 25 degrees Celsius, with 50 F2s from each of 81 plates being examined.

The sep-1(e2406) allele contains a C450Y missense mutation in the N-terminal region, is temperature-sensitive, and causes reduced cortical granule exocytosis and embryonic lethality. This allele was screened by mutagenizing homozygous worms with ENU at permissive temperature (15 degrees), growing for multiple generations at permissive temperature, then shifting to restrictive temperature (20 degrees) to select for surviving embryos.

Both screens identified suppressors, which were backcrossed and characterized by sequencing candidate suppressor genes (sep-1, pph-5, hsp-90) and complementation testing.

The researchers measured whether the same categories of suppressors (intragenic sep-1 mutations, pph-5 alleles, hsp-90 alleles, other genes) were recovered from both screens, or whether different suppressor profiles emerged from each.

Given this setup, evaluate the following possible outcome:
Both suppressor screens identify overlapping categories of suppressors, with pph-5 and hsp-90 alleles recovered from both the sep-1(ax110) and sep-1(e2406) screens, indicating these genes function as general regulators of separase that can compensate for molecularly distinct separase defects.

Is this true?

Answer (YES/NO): NO